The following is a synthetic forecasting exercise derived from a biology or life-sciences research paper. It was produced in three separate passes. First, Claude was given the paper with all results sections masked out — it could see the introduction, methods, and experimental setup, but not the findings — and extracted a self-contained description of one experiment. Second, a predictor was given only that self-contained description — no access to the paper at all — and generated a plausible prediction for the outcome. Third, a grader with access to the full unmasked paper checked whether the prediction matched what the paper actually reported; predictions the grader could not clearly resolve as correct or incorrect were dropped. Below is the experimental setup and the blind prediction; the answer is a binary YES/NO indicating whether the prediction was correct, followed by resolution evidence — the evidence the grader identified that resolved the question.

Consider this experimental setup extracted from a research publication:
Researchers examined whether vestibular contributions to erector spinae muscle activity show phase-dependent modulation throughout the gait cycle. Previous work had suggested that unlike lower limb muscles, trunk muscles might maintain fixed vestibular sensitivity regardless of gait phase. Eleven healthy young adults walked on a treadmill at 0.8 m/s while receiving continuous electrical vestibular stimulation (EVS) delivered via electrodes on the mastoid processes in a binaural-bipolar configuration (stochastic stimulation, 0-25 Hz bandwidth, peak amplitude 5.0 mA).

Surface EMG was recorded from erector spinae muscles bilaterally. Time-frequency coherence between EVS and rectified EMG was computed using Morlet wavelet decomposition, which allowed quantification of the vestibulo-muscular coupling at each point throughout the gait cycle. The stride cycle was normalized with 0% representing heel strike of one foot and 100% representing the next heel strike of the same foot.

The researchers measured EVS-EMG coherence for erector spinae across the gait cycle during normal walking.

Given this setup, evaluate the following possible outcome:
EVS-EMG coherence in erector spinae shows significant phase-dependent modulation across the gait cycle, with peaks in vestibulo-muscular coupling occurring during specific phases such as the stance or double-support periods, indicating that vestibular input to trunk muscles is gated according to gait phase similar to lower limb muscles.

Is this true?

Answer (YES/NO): YES